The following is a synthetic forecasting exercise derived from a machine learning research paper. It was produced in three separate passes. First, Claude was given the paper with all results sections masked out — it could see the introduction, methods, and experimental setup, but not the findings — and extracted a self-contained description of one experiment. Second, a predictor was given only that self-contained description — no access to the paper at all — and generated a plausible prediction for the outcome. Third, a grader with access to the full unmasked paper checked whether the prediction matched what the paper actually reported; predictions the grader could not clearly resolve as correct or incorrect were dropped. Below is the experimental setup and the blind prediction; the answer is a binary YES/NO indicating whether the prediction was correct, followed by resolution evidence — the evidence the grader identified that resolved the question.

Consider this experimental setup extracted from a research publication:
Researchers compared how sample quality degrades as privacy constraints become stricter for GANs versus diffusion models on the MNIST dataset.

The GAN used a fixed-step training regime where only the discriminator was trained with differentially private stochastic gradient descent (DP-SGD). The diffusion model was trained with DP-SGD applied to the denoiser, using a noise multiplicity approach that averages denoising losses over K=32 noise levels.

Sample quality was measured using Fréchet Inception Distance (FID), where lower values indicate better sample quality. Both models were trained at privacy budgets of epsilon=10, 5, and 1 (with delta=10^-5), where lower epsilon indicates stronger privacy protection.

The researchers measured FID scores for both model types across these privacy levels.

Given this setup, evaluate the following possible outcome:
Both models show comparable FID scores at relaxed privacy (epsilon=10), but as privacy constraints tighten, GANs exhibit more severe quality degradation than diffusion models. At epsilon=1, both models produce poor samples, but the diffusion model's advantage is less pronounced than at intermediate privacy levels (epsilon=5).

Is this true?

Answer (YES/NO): NO